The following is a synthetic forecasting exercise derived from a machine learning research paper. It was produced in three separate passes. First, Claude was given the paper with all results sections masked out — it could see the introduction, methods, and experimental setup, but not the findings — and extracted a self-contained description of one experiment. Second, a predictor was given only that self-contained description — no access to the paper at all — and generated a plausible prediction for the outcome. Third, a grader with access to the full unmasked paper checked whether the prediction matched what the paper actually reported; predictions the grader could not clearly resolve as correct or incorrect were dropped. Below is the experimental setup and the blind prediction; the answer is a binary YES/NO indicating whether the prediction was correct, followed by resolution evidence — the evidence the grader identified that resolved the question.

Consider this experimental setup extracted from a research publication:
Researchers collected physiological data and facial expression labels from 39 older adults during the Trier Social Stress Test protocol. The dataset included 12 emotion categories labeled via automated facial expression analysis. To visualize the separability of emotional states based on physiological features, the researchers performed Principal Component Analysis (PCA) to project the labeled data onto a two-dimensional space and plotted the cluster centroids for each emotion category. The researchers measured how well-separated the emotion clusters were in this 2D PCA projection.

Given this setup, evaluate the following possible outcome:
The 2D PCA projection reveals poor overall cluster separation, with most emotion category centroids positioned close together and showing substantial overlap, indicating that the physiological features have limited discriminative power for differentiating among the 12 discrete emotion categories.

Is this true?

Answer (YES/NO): YES